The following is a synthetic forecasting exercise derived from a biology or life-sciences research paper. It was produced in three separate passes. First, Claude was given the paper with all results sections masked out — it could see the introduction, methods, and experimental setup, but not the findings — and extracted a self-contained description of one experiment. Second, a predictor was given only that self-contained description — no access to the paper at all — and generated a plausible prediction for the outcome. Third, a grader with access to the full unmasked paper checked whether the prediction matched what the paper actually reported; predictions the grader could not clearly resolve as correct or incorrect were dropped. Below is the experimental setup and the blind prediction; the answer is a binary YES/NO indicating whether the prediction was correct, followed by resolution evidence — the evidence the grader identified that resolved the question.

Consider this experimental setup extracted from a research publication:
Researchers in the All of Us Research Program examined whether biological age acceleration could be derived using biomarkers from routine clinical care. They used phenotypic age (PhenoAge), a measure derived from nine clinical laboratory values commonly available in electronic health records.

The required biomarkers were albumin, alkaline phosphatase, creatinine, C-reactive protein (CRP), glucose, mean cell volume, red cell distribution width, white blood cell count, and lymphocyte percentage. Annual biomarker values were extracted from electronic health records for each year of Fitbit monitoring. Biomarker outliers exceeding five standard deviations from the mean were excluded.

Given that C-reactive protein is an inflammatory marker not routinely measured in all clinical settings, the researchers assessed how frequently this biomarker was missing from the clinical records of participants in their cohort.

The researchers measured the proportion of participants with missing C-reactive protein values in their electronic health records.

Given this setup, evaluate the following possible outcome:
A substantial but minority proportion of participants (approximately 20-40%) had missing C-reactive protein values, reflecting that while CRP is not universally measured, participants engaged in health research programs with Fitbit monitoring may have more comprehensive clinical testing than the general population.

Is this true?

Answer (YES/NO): NO